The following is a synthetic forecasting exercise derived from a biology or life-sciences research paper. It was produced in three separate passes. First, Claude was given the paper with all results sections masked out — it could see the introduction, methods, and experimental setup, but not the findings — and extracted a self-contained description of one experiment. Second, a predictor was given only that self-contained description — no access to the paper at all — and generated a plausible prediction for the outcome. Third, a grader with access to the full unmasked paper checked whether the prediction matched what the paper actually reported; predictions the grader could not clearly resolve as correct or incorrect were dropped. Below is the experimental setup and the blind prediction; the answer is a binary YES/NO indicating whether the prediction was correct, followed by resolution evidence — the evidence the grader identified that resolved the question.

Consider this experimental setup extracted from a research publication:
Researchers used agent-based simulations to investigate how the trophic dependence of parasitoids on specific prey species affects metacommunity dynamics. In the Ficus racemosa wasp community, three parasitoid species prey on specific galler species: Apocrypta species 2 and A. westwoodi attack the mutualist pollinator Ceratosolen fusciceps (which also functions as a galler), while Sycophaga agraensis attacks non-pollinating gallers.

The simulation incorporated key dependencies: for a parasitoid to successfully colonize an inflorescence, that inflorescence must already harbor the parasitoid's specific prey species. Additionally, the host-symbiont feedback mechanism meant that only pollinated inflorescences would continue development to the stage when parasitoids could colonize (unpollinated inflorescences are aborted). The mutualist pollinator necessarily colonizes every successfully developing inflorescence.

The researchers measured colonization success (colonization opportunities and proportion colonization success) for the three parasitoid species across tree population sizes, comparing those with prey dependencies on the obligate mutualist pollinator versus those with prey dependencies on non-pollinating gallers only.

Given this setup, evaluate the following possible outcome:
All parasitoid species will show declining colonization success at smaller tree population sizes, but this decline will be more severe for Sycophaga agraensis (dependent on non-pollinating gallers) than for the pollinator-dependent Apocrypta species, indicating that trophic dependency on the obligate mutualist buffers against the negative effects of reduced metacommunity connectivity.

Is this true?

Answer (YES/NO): NO